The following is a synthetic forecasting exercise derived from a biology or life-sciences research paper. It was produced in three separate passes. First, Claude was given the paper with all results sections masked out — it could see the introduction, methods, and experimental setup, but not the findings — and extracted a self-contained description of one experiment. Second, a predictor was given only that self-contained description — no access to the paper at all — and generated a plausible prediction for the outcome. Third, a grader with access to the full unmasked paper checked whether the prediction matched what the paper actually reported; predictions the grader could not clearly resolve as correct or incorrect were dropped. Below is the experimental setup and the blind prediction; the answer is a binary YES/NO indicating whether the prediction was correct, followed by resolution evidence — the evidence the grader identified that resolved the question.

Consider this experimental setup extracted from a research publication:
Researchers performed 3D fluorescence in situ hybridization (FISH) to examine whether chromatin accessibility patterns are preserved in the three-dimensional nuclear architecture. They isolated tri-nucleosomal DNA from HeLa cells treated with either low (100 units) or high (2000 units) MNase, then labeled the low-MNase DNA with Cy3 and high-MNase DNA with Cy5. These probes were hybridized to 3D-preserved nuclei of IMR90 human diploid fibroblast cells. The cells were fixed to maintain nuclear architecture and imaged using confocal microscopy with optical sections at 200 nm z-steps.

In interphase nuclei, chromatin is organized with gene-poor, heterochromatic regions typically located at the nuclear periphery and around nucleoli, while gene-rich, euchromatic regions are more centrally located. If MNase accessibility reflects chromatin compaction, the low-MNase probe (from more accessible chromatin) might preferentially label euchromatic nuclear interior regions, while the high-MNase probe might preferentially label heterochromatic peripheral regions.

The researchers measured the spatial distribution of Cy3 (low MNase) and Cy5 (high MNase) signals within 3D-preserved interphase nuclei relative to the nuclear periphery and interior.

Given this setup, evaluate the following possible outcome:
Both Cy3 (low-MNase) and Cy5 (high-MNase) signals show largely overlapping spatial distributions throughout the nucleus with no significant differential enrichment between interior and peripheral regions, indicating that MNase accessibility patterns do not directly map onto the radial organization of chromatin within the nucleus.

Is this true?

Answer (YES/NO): NO